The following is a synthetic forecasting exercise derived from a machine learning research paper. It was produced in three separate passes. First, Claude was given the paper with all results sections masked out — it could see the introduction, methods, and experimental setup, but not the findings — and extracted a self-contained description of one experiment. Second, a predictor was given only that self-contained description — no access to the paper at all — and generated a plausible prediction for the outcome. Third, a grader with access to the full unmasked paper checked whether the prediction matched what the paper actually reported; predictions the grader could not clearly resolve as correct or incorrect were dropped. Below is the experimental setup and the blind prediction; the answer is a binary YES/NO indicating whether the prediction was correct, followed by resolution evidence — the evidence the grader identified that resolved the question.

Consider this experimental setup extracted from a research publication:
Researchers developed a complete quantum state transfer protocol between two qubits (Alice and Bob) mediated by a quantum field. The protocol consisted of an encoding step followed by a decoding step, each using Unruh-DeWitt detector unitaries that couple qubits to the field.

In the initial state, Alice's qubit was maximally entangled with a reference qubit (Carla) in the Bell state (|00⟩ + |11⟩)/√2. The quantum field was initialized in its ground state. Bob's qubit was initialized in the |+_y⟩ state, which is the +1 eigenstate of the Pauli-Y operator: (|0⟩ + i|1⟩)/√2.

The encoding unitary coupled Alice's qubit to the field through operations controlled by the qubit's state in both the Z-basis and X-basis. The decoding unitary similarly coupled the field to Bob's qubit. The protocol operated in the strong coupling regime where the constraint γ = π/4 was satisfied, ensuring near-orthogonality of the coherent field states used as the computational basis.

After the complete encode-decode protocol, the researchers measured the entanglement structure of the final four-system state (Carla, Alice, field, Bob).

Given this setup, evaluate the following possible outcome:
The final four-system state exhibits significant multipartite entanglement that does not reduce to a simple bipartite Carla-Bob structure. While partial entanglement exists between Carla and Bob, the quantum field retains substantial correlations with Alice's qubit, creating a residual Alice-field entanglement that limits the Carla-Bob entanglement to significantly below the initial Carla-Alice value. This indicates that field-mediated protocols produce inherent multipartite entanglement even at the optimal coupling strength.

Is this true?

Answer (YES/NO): NO